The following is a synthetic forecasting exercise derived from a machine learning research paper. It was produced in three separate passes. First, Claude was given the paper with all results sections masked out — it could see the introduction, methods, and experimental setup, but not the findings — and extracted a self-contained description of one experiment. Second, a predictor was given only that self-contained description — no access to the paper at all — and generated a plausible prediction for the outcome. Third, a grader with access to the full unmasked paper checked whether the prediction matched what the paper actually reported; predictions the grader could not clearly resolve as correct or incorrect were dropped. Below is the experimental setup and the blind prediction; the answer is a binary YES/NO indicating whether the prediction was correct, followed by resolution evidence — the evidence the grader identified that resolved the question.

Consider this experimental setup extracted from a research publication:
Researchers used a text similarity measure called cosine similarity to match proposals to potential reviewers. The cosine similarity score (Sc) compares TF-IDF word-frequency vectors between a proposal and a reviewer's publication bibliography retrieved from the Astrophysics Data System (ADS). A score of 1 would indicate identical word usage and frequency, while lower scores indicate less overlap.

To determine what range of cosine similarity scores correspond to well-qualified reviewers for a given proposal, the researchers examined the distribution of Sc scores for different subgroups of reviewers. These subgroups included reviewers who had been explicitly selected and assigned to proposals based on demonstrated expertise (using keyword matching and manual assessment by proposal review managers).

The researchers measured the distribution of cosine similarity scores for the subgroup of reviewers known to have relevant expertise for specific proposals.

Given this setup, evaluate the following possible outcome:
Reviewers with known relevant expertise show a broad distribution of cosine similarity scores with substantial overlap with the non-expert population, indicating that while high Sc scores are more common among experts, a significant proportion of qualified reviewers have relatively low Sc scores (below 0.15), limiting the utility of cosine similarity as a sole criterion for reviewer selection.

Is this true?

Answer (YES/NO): NO